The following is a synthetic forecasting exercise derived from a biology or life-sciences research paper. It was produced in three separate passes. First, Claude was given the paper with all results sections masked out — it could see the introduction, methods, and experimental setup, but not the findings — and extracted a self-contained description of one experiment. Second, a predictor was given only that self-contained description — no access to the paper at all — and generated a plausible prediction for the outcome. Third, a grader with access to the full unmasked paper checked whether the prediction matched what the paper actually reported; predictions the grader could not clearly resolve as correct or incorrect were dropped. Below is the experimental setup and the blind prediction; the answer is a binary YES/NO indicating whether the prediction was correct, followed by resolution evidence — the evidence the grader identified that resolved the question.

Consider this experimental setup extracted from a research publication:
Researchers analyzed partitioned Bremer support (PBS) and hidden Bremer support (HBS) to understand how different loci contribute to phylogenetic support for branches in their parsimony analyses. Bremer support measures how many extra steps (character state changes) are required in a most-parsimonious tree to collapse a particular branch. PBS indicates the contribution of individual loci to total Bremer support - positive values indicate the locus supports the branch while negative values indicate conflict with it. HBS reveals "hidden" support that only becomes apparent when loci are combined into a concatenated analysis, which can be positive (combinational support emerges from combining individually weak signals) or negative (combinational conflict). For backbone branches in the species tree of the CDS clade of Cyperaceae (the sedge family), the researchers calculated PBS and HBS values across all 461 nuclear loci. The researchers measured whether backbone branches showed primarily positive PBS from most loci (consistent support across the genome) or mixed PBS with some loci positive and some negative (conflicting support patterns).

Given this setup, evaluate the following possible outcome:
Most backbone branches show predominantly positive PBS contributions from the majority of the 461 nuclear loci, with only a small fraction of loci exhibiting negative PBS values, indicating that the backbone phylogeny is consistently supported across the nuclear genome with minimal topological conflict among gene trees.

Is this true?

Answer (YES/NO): NO